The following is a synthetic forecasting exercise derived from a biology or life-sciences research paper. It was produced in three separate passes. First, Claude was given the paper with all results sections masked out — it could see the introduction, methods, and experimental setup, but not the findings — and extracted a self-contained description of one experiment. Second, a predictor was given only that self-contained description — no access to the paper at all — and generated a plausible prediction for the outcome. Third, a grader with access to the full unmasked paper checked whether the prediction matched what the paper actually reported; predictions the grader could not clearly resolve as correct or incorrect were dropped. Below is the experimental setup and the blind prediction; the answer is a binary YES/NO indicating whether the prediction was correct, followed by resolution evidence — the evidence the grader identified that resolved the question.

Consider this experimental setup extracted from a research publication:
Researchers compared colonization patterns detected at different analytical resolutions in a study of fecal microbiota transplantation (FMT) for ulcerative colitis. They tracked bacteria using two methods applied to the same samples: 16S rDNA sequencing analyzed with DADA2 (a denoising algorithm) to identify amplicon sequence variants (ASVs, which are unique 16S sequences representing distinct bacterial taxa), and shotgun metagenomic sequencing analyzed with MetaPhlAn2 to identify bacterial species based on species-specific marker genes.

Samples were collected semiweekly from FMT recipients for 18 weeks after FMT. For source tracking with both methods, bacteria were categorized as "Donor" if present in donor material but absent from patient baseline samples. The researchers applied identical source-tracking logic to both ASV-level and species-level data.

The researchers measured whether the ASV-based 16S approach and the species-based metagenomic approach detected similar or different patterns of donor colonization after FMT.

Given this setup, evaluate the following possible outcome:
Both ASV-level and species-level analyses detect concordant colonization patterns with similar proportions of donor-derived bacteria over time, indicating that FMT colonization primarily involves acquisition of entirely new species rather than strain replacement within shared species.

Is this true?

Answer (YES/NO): NO